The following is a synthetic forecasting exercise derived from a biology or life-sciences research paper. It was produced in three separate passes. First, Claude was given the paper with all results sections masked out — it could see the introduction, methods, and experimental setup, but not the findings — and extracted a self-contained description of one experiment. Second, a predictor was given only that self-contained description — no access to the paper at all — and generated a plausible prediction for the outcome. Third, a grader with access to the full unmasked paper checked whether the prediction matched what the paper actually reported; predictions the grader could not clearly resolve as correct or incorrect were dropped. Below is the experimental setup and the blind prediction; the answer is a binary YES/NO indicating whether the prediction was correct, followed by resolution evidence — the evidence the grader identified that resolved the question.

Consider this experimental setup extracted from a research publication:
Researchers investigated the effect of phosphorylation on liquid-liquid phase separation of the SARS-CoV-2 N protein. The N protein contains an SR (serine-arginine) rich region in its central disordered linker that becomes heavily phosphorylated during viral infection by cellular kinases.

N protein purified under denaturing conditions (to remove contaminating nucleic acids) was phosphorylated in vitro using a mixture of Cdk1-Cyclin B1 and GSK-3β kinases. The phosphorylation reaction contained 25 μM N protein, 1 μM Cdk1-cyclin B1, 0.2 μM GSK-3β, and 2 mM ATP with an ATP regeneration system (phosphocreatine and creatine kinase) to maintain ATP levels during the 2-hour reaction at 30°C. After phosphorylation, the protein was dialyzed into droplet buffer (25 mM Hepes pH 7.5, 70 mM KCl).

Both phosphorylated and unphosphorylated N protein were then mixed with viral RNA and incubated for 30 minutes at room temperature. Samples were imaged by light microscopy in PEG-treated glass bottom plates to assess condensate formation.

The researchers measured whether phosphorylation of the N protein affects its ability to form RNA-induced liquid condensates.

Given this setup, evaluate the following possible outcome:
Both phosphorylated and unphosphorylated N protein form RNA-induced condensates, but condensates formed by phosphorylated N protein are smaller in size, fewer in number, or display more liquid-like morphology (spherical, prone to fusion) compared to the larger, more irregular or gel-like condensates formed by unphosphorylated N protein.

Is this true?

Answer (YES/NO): YES